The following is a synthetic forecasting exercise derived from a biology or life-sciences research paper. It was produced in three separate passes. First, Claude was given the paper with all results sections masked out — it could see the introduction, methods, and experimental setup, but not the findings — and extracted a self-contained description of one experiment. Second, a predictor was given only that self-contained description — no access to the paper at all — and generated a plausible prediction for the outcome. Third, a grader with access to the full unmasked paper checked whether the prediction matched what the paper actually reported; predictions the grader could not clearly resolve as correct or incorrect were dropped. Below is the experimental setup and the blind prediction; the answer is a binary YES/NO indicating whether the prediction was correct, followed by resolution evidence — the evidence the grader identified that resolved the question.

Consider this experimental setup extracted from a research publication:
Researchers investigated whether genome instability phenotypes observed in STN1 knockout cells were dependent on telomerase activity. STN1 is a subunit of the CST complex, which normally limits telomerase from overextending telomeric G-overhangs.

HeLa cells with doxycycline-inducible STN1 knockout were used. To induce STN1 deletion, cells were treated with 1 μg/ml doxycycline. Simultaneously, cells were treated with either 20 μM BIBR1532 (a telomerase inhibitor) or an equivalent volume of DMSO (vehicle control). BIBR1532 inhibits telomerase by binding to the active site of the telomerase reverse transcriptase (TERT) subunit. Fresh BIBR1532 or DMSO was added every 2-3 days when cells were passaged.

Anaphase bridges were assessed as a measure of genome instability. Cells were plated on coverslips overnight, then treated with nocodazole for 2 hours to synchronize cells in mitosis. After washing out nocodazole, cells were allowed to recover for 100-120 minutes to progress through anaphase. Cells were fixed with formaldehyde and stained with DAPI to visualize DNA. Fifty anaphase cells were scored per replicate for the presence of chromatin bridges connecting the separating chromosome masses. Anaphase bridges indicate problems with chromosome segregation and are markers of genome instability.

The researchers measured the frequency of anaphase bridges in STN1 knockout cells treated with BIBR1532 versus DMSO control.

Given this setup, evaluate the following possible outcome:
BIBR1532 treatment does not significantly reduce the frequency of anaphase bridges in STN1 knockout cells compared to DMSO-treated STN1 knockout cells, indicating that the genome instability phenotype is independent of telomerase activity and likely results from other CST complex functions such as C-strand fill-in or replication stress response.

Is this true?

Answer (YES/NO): NO